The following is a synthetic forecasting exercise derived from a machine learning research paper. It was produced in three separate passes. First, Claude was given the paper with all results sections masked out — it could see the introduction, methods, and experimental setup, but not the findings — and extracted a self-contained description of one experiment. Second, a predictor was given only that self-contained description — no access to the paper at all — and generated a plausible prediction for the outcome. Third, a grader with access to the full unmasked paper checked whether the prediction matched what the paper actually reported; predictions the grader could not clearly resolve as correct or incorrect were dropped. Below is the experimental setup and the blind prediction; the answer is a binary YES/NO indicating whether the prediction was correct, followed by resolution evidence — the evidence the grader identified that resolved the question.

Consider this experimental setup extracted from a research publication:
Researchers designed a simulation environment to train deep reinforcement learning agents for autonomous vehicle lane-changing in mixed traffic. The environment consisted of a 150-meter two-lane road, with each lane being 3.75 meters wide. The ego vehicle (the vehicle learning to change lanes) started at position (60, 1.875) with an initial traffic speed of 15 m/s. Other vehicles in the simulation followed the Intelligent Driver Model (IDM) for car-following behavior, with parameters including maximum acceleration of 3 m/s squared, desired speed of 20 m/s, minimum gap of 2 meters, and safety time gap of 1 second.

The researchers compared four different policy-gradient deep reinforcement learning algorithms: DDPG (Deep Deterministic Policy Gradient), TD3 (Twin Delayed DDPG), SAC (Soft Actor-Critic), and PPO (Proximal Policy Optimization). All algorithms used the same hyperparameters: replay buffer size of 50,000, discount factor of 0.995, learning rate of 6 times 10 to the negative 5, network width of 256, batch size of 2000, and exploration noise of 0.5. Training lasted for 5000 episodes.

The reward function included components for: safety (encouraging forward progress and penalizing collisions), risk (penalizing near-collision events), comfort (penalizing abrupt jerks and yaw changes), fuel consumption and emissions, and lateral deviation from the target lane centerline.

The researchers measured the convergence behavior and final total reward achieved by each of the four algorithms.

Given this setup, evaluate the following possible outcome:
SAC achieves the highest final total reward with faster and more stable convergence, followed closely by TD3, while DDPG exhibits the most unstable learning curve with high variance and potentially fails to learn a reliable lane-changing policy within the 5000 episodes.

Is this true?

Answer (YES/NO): NO